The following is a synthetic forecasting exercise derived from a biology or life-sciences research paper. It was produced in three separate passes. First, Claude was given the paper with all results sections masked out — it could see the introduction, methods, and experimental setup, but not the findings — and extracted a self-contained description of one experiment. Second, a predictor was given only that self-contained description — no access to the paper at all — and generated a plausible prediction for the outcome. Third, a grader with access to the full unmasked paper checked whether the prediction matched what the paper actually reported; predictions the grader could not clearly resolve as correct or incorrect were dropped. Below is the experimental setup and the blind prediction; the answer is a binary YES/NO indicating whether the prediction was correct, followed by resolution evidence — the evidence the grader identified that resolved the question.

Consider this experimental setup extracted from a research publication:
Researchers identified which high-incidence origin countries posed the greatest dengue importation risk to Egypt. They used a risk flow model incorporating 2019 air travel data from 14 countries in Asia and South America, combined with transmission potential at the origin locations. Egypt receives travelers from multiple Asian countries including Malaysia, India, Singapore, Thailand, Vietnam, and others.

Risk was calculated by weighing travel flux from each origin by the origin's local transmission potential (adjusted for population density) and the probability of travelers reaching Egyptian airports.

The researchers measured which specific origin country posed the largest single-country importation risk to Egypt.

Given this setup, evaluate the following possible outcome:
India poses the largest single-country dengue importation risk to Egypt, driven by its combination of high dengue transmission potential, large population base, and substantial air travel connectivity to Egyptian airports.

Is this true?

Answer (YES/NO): NO